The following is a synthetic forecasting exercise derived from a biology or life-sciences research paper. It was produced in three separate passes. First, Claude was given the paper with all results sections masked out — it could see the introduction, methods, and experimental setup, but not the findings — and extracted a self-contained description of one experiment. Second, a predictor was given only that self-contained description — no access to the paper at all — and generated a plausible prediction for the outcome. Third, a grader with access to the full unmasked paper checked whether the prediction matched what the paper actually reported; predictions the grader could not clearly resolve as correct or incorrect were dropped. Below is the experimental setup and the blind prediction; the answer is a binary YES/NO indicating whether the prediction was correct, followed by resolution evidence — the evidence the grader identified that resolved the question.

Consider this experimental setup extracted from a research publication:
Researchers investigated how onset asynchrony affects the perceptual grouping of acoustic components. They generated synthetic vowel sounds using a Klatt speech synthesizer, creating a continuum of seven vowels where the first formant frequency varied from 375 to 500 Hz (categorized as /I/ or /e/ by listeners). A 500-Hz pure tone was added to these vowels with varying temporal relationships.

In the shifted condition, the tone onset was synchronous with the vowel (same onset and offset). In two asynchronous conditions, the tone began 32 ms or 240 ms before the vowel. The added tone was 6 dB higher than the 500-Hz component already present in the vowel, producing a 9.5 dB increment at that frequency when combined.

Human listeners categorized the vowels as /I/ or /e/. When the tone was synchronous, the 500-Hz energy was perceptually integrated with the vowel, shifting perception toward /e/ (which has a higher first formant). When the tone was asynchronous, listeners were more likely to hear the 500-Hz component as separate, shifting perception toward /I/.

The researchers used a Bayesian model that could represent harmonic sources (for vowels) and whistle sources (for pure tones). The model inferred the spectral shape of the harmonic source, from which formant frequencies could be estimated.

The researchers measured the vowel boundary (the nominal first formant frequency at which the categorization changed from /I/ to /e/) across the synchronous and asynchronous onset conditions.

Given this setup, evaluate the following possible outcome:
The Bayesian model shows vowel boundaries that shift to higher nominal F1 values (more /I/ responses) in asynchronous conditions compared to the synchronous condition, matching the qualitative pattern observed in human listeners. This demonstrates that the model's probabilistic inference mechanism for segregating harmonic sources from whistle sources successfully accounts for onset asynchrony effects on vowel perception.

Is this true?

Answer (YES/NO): YES